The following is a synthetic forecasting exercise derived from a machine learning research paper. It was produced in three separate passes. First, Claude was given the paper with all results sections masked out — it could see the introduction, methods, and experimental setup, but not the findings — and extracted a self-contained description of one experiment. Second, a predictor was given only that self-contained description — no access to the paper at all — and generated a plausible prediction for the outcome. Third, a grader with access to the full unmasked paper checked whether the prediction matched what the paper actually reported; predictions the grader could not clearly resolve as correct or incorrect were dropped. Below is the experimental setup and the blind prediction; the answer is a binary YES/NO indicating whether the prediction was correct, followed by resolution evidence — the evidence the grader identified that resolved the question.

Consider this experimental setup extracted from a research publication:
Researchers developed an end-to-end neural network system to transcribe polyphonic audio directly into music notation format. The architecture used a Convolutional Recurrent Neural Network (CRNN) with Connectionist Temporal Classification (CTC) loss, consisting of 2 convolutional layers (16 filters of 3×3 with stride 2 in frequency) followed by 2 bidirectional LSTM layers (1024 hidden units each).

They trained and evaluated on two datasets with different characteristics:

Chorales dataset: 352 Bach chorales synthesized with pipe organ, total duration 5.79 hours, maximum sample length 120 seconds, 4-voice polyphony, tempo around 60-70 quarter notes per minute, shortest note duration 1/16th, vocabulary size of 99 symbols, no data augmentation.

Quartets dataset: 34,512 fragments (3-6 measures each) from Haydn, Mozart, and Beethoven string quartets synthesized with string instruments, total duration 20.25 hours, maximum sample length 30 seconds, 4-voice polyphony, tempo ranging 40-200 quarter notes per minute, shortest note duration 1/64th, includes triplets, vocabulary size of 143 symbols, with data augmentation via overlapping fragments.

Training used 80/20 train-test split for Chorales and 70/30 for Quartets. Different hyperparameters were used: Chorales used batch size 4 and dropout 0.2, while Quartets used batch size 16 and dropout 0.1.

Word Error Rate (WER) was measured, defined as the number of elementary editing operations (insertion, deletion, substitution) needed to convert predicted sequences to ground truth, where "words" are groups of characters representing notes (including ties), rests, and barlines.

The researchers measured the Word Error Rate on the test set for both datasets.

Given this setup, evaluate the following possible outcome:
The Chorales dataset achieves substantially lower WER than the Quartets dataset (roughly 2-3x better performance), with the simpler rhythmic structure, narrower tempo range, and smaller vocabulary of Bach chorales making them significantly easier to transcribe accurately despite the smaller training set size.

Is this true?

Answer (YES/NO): NO